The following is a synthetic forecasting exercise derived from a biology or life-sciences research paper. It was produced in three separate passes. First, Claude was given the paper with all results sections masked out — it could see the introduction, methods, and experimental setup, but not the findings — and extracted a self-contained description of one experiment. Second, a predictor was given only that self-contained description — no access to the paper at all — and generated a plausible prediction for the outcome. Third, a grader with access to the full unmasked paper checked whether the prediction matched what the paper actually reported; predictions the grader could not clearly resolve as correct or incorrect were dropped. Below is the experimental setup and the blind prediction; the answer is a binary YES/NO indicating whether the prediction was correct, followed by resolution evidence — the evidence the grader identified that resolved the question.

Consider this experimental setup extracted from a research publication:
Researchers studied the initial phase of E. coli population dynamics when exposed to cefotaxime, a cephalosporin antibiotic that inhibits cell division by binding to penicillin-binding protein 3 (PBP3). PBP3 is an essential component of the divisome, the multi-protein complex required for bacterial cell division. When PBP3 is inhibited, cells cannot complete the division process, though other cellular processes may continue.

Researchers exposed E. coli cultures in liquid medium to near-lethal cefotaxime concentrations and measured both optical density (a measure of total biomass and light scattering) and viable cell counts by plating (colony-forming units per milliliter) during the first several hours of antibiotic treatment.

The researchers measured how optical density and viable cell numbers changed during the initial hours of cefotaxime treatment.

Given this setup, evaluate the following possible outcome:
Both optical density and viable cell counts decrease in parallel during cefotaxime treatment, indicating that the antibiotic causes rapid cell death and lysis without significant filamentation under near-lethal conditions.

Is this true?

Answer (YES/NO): NO